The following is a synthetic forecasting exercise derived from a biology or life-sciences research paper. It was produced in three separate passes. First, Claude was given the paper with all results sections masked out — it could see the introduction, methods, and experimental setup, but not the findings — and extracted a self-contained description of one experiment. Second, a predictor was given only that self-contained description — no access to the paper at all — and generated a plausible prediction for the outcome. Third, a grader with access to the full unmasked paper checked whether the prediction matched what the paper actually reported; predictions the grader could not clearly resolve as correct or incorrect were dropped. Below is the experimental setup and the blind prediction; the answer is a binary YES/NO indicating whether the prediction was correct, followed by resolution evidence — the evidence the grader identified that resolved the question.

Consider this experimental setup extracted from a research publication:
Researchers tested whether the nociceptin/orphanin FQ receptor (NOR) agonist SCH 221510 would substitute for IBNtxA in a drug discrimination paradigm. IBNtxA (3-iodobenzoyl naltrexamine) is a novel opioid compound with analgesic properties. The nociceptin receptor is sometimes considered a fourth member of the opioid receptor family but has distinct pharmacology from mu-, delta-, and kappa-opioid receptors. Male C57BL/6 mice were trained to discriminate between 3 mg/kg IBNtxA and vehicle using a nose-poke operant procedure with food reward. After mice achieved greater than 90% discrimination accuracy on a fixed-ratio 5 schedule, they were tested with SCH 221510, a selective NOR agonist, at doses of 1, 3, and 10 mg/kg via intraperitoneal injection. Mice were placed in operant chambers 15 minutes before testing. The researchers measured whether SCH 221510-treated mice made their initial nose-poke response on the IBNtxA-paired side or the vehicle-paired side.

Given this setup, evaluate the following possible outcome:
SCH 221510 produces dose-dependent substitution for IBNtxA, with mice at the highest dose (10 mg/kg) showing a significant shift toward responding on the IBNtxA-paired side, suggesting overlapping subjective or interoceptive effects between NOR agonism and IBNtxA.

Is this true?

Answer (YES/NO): NO